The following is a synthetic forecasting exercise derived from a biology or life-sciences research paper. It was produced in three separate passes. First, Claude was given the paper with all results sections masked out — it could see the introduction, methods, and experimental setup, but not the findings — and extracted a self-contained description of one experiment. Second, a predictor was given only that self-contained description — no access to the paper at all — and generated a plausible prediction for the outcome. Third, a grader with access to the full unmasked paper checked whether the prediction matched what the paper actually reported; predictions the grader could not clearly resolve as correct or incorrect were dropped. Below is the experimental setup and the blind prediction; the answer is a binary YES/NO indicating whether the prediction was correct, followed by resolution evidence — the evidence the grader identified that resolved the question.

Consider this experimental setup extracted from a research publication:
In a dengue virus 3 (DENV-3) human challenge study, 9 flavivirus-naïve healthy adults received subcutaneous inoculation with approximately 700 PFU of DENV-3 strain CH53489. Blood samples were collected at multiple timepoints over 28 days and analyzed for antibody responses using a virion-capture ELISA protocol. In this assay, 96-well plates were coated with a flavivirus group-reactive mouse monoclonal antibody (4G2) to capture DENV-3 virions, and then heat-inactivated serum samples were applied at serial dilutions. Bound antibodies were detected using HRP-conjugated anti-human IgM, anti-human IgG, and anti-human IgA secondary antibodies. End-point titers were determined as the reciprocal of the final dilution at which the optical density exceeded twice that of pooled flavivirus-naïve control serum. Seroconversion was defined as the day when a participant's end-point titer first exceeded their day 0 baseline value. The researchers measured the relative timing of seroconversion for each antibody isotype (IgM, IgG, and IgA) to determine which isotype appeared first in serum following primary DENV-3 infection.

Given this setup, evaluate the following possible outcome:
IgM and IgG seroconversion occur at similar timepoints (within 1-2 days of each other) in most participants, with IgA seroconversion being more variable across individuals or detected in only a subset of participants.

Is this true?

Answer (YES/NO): NO